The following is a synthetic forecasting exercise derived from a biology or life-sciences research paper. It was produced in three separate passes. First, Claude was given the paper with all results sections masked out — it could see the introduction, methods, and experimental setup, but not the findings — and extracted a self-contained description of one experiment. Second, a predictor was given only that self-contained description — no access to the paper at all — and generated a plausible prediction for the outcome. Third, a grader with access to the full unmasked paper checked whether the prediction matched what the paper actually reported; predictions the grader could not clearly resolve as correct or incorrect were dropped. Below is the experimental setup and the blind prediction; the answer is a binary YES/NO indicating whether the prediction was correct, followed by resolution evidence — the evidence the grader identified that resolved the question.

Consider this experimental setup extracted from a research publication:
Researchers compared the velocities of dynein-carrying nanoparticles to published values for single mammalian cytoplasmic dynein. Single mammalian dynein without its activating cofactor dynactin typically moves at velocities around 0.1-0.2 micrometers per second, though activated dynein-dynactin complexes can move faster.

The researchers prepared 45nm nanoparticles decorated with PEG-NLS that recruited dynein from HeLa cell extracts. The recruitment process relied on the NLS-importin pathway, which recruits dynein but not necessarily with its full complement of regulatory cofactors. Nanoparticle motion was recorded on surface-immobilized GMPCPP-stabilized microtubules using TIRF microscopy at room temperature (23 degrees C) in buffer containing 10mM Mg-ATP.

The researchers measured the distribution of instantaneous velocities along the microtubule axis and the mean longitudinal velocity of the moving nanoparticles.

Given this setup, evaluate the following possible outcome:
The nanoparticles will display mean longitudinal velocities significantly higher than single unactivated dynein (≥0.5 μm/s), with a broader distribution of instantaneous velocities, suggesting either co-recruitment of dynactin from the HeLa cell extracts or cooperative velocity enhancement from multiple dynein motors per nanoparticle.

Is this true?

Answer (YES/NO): YES